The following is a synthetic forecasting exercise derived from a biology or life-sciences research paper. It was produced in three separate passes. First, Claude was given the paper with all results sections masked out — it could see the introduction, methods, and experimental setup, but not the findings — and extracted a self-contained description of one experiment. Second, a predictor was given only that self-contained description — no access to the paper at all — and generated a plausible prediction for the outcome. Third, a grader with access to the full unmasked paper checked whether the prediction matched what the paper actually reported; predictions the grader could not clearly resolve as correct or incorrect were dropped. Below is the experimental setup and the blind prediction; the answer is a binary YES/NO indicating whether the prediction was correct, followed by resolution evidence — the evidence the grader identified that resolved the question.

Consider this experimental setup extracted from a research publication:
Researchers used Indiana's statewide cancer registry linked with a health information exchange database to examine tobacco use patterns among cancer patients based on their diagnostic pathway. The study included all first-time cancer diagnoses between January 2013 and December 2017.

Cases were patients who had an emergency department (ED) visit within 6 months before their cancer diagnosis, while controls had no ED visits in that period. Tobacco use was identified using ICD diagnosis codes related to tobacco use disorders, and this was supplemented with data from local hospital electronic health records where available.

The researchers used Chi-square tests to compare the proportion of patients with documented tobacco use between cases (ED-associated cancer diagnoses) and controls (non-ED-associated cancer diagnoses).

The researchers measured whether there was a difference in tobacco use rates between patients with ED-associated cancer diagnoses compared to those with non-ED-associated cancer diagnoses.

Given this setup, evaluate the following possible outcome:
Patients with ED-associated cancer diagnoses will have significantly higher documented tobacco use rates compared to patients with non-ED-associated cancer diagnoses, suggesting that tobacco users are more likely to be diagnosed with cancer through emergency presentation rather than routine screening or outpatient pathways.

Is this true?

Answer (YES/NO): YES